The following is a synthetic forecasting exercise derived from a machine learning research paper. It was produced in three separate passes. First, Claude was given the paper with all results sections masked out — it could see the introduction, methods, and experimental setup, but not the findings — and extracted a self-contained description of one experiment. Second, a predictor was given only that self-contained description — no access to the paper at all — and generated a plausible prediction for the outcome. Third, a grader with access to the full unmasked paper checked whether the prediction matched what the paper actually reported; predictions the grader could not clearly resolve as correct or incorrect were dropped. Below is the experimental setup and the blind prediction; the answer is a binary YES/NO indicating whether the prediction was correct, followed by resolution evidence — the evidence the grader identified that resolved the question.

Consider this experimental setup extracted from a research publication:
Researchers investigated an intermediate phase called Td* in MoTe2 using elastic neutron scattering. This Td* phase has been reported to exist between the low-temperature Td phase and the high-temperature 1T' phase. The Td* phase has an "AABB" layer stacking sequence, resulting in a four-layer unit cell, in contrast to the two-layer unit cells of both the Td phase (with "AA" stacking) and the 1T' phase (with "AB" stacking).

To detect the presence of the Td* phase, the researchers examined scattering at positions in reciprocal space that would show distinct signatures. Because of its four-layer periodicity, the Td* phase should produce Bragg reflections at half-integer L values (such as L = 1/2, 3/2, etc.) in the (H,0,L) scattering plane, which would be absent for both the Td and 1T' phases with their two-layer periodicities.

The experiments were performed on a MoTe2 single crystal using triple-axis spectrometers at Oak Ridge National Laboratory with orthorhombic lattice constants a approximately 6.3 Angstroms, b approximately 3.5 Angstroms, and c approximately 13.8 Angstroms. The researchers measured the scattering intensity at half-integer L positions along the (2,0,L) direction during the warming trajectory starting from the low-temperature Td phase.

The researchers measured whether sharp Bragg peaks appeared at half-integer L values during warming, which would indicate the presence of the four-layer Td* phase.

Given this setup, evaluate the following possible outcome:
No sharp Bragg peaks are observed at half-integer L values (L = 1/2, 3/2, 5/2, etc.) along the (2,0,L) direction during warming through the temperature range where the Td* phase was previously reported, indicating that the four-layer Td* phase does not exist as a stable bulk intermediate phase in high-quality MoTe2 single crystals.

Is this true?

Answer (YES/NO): NO